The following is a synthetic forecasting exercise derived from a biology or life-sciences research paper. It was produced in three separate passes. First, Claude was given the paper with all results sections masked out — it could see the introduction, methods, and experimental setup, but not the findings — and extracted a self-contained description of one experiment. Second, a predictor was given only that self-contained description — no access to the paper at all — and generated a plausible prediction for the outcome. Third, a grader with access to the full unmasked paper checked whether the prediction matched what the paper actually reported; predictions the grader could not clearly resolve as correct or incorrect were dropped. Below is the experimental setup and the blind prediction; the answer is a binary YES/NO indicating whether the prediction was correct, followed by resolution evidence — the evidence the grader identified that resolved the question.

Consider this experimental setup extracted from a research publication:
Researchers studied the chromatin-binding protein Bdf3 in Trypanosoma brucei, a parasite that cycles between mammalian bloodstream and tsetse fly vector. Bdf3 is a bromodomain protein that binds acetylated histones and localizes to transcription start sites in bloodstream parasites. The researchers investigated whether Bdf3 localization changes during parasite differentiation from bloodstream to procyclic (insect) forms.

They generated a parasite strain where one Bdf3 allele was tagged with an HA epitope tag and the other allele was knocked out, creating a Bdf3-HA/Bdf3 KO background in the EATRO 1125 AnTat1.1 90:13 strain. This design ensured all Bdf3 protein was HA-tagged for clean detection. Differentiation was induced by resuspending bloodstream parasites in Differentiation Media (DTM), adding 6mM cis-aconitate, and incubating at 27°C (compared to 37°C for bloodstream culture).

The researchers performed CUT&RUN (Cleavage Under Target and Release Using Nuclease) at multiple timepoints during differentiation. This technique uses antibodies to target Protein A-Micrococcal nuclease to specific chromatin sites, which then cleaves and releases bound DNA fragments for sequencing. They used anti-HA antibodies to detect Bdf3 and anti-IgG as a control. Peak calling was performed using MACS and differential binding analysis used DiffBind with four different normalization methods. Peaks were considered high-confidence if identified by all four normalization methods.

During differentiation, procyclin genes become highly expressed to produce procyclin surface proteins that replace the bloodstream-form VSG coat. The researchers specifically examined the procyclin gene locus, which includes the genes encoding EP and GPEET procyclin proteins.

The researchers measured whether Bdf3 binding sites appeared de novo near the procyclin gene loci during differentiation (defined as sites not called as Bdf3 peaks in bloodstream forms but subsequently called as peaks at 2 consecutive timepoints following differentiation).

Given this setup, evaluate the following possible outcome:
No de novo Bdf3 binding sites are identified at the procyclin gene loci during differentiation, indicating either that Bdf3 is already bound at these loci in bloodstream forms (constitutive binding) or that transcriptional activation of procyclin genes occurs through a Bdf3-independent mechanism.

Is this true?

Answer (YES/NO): NO